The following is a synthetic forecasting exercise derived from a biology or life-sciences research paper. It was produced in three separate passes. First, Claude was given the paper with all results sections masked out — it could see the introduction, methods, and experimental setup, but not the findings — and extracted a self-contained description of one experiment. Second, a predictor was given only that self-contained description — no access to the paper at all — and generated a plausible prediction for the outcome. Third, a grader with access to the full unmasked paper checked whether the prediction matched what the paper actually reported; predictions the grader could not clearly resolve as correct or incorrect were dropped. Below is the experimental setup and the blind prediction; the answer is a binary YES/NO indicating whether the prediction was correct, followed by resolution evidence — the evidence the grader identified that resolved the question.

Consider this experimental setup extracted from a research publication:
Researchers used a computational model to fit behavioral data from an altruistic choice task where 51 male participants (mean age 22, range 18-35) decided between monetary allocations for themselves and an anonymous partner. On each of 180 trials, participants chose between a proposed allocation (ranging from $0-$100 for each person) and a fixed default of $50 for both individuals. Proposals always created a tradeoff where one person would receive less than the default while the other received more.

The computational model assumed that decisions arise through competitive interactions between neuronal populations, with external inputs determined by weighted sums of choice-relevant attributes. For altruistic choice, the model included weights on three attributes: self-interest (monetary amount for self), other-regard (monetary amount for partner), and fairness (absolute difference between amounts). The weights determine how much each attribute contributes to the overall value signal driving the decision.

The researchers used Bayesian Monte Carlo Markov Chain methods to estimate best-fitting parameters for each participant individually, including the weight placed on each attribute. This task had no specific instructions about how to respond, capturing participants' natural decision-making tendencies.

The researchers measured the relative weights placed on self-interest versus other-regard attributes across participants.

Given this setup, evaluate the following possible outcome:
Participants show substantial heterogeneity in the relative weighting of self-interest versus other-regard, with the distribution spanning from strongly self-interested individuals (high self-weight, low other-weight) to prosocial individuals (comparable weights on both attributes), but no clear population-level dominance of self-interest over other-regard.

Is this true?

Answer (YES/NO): NO